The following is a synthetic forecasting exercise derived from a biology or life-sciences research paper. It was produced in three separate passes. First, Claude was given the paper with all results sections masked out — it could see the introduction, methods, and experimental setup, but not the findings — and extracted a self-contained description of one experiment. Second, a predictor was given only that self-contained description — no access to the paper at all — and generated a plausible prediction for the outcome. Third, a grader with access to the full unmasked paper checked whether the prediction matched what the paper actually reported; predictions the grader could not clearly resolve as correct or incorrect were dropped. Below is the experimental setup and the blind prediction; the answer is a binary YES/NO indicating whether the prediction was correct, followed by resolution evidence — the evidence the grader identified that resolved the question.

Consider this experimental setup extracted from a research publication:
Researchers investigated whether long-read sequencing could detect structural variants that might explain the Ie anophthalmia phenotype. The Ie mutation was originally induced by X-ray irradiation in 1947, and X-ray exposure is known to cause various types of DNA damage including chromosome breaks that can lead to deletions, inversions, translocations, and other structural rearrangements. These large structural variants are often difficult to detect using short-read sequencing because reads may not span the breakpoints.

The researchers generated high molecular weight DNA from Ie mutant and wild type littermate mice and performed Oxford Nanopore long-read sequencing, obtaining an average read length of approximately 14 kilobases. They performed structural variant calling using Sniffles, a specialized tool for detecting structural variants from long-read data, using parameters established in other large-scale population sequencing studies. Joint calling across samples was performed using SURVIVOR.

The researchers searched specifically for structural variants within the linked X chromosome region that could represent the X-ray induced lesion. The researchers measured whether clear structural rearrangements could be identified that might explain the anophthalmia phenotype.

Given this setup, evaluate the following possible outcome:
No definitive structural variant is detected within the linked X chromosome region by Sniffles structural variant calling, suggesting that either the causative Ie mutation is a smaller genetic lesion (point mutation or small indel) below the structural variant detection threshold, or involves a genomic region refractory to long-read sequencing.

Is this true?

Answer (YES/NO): NO